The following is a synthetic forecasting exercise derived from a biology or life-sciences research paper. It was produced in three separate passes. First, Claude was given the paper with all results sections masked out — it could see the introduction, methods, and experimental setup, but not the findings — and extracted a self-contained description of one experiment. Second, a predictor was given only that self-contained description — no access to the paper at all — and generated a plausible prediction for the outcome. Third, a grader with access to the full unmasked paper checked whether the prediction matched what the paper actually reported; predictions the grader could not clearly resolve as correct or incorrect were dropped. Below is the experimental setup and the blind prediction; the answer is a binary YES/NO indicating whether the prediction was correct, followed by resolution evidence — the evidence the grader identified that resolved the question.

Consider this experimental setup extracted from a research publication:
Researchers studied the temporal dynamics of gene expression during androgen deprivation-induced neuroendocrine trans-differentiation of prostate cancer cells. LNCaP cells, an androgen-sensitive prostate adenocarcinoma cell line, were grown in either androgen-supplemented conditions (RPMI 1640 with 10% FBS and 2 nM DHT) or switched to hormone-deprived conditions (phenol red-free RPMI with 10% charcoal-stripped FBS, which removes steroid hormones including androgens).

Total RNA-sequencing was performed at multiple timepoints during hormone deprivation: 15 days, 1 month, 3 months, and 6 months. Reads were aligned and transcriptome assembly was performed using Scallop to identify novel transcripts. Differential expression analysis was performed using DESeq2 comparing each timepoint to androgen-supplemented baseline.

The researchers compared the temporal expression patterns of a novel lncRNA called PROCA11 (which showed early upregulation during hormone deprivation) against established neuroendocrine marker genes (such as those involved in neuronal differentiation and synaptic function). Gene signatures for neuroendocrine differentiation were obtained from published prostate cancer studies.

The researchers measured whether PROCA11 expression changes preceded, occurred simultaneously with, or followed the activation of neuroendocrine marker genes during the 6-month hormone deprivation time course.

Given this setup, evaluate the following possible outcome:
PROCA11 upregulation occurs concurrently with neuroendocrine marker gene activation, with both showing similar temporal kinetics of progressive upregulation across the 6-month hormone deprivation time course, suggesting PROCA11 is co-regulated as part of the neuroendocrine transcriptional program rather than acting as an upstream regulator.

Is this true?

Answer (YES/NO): NO